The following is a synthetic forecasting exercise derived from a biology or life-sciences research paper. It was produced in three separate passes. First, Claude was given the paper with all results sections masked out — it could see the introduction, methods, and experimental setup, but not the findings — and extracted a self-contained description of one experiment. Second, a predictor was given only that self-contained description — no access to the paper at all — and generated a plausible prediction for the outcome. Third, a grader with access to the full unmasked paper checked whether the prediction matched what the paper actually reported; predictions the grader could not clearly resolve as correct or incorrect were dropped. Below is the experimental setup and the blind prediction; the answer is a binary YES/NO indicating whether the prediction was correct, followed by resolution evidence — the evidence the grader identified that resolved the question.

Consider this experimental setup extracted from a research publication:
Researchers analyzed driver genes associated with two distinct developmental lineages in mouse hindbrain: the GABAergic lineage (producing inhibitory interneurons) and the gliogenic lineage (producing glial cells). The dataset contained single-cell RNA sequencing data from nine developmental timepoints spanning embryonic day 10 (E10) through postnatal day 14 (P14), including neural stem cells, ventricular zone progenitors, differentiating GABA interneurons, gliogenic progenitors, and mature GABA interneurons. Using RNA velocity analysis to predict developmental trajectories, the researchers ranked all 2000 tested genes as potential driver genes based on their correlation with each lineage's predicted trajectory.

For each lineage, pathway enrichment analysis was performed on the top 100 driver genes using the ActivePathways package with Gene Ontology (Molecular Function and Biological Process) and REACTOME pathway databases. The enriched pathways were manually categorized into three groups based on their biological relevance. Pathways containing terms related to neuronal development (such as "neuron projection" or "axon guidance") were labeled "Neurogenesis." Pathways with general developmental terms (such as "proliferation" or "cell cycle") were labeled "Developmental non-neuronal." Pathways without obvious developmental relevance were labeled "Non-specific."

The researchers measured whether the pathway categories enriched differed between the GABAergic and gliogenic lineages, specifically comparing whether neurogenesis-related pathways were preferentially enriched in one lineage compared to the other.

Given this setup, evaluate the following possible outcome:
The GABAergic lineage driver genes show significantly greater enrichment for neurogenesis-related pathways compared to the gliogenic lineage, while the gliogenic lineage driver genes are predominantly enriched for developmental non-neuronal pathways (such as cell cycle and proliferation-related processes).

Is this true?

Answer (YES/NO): NO